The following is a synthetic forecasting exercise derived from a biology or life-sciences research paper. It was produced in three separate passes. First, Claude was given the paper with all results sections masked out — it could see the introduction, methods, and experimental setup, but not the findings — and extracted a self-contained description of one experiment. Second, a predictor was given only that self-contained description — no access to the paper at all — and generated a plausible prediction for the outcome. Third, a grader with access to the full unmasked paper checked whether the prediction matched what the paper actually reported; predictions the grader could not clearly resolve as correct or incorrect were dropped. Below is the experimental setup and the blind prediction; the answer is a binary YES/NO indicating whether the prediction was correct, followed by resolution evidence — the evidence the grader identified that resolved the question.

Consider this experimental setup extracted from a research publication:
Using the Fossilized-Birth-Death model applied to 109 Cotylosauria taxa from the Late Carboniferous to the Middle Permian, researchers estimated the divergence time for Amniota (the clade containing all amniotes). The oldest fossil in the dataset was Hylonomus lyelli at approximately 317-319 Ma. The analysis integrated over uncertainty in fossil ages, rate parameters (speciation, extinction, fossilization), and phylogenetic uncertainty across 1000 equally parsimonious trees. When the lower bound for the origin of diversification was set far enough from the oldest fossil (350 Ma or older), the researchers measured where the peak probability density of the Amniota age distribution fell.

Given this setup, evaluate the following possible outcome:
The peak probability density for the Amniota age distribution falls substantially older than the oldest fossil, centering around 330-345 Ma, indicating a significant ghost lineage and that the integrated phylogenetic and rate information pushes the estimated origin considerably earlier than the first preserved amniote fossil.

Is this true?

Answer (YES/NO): NO